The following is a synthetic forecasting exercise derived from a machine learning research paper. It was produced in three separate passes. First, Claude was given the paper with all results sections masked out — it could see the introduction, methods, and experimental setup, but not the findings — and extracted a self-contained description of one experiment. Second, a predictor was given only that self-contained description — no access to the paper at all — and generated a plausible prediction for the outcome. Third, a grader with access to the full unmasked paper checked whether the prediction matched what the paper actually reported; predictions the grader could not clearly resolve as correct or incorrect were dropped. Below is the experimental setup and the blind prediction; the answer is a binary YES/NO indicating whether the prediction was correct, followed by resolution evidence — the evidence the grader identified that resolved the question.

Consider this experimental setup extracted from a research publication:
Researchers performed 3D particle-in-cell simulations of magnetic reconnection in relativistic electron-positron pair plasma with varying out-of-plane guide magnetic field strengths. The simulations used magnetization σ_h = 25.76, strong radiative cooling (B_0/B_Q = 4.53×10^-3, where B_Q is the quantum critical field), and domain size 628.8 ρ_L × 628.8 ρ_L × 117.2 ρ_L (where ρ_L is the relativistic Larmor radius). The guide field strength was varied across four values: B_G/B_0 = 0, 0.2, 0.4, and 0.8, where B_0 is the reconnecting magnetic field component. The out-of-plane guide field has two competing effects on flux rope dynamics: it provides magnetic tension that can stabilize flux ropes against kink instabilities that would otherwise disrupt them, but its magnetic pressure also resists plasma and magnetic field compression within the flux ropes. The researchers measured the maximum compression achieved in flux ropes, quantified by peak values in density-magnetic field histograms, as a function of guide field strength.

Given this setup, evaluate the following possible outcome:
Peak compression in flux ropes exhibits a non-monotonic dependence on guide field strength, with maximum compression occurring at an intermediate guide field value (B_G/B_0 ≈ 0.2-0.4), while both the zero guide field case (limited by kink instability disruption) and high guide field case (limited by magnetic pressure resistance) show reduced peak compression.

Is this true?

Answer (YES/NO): YES